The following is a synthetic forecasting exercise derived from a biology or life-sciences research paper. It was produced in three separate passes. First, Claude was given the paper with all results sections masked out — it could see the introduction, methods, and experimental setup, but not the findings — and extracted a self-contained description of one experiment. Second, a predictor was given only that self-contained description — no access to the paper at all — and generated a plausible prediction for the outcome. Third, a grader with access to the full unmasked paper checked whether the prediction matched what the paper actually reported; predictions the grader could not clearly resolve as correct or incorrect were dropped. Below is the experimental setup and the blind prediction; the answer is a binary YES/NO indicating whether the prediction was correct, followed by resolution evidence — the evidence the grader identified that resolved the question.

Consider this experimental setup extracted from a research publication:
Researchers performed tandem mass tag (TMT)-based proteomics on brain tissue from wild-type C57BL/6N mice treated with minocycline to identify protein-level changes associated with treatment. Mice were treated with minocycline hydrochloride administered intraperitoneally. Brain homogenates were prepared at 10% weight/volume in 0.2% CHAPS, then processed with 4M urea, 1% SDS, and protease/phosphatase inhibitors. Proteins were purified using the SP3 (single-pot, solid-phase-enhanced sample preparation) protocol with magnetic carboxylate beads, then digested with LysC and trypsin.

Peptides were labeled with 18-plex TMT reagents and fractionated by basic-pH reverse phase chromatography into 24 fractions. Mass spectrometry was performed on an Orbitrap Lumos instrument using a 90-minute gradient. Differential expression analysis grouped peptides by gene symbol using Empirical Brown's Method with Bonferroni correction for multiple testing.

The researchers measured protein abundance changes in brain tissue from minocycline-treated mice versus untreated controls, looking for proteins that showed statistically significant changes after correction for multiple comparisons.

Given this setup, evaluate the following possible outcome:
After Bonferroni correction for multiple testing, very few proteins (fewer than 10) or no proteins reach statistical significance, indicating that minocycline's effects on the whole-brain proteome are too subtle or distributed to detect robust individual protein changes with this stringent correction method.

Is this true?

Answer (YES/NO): YES